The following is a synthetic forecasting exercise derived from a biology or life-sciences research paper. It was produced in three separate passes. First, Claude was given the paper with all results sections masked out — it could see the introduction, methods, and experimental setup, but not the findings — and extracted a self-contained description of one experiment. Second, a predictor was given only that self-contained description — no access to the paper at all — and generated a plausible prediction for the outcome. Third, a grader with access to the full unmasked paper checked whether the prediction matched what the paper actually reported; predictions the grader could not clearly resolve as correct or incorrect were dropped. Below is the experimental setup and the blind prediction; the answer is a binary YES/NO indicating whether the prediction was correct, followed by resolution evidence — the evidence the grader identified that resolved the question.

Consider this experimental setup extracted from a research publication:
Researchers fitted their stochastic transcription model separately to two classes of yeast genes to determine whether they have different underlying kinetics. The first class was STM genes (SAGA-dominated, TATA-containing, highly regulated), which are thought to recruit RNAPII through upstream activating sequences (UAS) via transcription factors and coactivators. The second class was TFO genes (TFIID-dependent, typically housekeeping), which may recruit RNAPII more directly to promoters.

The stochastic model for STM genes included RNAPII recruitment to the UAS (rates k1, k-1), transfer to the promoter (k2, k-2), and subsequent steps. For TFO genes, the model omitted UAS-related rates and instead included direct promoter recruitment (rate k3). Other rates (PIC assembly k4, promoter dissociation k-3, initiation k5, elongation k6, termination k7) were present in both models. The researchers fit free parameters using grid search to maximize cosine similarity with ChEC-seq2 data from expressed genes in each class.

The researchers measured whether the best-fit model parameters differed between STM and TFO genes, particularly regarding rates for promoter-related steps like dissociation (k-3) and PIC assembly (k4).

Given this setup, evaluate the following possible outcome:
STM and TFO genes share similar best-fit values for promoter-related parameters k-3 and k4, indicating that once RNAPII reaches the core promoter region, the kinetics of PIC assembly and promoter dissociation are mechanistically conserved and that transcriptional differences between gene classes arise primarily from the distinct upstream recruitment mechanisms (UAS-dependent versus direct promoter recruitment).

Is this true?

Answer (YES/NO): YES